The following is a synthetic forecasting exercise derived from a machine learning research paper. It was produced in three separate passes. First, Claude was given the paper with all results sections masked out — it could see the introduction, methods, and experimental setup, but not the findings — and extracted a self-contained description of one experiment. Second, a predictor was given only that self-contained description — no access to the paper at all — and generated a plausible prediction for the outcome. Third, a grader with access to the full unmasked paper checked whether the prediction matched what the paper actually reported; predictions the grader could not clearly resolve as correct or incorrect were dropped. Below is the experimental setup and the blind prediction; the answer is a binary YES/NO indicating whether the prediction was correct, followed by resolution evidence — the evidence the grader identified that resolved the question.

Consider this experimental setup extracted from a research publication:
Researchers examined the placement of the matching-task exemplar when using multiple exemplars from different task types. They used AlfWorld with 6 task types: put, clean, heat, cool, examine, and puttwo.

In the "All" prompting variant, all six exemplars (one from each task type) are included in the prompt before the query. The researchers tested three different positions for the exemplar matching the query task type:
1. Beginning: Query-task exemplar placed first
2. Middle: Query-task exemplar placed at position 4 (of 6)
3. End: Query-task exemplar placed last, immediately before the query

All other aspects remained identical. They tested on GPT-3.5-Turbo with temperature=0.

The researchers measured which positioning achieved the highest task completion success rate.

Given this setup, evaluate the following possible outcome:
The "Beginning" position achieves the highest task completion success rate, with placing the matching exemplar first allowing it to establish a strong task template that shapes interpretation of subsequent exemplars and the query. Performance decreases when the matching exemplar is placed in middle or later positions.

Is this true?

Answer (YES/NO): NO